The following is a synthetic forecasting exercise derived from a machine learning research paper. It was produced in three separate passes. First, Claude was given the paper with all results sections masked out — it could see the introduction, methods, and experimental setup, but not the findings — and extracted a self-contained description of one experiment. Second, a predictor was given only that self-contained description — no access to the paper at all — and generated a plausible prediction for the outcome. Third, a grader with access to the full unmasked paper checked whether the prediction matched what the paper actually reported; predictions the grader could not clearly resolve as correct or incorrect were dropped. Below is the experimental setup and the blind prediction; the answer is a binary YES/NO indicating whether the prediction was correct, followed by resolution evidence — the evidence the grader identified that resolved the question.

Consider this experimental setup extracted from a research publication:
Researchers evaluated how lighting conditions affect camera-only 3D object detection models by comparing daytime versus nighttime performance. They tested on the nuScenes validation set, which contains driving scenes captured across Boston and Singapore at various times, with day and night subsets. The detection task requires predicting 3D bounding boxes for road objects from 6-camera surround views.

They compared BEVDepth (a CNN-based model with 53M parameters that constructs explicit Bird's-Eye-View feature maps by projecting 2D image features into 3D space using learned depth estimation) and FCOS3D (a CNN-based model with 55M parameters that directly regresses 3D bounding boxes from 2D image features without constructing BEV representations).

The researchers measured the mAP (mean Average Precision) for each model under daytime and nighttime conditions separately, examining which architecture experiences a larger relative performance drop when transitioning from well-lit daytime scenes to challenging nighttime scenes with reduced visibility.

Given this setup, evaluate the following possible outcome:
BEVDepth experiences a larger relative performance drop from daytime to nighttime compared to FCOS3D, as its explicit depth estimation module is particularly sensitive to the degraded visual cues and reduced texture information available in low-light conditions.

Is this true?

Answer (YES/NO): YES